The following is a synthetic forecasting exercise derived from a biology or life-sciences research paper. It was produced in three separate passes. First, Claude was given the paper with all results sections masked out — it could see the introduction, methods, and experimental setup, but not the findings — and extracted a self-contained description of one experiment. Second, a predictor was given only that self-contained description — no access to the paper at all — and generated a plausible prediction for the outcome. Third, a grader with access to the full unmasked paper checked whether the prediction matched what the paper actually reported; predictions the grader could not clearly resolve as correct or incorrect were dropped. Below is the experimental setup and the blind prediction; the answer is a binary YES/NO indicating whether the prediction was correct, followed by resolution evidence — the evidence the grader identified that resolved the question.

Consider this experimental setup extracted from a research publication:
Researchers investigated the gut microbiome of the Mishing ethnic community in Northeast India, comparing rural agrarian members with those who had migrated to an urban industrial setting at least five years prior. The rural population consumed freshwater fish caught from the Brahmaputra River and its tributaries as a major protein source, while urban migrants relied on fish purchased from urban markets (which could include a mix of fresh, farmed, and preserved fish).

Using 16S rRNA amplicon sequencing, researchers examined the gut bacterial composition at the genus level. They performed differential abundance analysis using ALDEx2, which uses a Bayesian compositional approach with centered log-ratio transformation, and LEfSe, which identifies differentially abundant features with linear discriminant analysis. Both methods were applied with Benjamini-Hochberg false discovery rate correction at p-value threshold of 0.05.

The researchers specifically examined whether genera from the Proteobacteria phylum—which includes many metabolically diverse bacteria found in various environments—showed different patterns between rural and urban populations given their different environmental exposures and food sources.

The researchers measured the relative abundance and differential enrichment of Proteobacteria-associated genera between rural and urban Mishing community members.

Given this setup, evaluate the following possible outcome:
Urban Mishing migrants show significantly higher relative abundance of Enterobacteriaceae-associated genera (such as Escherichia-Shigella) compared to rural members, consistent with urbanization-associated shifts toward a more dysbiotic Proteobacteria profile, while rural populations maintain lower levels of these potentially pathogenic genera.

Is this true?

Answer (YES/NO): NO